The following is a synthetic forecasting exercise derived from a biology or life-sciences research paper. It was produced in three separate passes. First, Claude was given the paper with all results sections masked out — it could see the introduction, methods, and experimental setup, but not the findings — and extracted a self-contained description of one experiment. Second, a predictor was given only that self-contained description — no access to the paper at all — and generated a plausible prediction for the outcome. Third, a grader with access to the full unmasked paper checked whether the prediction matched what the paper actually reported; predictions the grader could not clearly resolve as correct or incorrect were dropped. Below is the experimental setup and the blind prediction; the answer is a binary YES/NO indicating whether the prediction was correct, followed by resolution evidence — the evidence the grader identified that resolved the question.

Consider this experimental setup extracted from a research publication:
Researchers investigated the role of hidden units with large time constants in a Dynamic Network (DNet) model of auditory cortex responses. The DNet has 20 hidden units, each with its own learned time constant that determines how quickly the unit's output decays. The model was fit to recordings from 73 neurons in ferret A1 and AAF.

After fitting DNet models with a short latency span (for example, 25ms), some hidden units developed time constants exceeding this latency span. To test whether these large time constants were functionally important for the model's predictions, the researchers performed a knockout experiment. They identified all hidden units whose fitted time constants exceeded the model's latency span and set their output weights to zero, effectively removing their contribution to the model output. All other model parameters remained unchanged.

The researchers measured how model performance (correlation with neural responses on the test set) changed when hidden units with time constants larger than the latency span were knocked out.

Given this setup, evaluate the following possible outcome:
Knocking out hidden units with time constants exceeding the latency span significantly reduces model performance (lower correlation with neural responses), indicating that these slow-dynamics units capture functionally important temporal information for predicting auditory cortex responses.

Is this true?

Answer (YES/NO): YES